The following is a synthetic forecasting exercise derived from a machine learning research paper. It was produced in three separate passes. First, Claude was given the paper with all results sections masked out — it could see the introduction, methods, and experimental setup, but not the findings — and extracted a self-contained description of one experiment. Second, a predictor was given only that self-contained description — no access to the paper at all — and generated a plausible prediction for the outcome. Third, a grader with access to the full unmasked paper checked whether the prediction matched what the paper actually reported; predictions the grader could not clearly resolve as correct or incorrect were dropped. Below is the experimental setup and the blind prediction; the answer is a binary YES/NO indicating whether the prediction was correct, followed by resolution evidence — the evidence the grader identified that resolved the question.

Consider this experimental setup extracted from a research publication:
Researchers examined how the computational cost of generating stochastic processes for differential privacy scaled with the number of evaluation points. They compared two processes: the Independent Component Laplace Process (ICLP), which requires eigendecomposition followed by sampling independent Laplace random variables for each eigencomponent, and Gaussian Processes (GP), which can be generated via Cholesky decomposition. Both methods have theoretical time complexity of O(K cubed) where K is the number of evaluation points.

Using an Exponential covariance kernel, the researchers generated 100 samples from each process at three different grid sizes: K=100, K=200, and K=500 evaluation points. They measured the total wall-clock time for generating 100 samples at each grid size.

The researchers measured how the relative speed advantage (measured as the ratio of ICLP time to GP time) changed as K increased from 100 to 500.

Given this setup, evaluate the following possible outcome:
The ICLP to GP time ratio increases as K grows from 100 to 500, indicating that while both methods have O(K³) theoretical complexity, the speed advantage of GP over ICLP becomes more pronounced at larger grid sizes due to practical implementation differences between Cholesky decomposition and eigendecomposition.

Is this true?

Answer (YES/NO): NO